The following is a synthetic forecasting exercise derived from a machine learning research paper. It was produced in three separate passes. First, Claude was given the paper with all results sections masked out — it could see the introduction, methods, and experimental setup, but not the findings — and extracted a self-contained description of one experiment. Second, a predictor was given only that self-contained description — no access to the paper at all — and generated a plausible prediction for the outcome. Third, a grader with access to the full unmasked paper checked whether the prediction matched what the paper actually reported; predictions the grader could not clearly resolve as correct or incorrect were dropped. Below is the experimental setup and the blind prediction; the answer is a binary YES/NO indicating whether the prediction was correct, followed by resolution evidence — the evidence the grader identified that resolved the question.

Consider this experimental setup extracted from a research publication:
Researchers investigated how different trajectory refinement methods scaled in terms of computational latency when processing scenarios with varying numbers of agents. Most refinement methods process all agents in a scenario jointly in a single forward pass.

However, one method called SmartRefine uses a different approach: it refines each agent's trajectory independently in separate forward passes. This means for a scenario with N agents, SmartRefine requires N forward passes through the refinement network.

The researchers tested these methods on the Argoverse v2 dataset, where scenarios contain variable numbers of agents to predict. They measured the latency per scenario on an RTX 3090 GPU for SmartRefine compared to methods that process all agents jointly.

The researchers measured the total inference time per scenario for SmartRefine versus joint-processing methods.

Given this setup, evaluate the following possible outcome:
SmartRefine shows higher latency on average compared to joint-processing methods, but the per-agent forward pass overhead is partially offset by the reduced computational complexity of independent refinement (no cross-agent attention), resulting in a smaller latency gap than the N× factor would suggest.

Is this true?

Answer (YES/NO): NO